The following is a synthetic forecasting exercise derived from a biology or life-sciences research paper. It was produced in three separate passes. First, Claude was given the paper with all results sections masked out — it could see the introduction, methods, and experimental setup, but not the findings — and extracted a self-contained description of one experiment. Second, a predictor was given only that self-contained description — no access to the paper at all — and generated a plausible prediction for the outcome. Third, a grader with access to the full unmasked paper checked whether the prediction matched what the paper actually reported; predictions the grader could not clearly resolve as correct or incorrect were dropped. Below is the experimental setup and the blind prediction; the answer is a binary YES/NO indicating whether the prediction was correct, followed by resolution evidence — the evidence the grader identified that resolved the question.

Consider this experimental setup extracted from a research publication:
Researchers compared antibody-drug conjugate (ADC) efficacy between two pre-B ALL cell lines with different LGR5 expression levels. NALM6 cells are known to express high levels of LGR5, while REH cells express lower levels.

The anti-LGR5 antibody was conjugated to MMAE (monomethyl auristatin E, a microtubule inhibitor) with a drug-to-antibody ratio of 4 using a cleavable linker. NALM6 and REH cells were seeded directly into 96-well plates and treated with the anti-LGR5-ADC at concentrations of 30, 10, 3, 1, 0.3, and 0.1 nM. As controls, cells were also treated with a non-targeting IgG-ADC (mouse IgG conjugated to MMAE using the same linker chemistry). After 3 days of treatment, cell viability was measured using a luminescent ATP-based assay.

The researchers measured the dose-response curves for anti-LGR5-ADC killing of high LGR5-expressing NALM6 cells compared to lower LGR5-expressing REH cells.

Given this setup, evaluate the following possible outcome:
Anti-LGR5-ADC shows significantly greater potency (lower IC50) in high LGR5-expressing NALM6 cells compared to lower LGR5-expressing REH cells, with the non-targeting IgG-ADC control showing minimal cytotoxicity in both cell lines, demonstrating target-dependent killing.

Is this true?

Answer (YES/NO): NO